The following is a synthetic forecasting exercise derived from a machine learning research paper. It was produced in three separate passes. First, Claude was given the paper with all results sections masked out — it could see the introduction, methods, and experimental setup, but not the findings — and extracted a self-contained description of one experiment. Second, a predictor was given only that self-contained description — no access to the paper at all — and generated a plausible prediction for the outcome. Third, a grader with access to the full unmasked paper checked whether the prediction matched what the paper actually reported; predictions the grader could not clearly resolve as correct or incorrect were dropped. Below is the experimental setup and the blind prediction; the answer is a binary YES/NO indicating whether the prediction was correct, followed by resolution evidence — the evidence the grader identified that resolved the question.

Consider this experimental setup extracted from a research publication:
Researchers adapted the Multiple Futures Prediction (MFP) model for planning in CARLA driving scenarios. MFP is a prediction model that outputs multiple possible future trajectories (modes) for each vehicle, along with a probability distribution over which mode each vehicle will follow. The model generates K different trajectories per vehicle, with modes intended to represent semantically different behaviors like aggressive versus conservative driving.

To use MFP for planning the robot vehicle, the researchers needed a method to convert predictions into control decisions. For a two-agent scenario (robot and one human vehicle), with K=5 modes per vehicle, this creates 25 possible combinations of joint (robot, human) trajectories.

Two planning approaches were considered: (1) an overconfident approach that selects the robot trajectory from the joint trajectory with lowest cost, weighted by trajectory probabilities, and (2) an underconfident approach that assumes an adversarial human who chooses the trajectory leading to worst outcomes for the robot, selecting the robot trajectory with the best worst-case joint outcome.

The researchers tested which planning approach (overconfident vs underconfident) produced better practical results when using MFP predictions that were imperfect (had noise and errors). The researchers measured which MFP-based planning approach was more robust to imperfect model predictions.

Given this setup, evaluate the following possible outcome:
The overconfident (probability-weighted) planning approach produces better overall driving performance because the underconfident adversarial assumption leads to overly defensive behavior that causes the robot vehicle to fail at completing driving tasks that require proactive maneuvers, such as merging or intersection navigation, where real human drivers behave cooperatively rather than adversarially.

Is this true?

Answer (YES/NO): NO